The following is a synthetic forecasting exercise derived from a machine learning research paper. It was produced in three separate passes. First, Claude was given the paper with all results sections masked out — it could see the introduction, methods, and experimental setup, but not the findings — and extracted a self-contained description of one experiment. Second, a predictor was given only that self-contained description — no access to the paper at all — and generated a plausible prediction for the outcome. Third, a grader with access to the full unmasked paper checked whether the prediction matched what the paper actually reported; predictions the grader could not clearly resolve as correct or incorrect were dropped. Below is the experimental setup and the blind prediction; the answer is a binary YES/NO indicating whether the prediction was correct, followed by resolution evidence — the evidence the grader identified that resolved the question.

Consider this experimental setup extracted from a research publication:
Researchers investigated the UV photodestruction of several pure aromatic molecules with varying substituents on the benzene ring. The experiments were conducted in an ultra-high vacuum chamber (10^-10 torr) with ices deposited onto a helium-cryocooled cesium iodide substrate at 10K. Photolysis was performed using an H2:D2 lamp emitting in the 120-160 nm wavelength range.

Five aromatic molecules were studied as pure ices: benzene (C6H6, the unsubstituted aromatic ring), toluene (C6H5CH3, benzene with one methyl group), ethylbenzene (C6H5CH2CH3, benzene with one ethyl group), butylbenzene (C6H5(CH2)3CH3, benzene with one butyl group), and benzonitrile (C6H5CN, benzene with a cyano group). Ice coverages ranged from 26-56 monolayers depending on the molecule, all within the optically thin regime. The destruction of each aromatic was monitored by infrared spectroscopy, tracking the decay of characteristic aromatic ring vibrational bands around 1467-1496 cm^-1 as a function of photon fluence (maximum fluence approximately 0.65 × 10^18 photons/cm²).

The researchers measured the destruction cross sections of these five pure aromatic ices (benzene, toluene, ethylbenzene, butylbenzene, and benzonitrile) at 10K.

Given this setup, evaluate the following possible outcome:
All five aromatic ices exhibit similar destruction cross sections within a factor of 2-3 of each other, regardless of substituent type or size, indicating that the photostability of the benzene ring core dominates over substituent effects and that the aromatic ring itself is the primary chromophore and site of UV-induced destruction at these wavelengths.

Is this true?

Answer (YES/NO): YES